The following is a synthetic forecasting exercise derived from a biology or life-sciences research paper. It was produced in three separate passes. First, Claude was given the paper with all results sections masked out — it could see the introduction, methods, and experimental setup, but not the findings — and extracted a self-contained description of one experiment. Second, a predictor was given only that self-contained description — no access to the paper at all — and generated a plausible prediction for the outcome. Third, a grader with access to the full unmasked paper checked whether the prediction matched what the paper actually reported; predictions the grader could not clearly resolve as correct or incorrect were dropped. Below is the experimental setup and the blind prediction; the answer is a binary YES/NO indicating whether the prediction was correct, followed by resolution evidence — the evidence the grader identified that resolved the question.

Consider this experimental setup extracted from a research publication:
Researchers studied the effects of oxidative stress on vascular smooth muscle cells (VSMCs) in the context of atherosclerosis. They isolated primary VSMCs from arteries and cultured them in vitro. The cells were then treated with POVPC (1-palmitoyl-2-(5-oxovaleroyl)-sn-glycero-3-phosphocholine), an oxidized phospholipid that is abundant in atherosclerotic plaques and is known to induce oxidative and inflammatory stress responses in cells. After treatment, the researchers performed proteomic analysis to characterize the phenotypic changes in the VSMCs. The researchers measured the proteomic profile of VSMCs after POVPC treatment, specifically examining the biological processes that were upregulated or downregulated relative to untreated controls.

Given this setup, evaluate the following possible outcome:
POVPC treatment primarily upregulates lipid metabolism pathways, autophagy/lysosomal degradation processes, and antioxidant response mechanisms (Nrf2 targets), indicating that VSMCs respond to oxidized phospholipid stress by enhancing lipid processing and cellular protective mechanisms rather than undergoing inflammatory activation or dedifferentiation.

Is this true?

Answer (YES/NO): NO